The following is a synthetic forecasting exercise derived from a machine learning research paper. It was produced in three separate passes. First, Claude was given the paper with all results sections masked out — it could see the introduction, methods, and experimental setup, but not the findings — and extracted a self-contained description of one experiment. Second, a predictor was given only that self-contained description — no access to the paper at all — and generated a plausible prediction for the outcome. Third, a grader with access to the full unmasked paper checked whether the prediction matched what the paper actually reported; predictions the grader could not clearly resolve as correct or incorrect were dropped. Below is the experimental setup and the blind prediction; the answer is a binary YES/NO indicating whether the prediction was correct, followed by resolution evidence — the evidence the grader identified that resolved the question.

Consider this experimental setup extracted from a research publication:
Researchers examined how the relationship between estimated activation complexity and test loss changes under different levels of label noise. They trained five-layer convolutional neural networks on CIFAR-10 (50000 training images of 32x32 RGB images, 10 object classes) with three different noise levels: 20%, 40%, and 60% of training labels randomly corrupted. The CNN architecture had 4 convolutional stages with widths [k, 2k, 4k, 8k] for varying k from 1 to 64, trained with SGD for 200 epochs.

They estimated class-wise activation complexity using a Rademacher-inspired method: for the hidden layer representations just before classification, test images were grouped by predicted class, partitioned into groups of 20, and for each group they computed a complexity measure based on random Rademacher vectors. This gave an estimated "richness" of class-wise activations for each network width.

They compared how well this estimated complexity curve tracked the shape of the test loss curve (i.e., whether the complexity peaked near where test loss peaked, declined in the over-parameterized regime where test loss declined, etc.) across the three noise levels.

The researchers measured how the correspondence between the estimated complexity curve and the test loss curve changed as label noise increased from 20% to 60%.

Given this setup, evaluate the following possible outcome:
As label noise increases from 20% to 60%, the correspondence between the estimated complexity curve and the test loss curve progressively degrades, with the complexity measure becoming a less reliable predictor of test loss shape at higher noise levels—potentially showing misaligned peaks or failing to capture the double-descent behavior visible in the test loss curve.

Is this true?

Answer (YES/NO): NO